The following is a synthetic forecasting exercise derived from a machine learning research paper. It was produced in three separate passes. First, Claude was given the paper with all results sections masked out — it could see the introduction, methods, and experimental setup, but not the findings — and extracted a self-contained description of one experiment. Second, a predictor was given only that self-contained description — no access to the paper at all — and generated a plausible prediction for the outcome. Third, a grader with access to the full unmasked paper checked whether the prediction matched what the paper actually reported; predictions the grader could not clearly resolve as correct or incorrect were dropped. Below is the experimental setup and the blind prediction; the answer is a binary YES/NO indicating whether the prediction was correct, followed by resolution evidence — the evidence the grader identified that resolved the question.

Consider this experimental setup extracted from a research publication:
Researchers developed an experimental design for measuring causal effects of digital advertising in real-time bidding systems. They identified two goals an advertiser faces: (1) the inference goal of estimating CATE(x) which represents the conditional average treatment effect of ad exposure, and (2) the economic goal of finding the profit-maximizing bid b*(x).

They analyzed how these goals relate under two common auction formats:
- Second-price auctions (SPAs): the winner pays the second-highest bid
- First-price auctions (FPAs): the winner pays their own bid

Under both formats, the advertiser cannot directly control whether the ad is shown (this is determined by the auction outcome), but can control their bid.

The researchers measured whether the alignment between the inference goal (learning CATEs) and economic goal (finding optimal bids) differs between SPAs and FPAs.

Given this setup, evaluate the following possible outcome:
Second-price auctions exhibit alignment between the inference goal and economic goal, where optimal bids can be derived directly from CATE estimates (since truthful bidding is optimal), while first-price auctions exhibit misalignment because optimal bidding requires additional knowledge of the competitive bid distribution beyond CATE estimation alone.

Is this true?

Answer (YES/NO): YES